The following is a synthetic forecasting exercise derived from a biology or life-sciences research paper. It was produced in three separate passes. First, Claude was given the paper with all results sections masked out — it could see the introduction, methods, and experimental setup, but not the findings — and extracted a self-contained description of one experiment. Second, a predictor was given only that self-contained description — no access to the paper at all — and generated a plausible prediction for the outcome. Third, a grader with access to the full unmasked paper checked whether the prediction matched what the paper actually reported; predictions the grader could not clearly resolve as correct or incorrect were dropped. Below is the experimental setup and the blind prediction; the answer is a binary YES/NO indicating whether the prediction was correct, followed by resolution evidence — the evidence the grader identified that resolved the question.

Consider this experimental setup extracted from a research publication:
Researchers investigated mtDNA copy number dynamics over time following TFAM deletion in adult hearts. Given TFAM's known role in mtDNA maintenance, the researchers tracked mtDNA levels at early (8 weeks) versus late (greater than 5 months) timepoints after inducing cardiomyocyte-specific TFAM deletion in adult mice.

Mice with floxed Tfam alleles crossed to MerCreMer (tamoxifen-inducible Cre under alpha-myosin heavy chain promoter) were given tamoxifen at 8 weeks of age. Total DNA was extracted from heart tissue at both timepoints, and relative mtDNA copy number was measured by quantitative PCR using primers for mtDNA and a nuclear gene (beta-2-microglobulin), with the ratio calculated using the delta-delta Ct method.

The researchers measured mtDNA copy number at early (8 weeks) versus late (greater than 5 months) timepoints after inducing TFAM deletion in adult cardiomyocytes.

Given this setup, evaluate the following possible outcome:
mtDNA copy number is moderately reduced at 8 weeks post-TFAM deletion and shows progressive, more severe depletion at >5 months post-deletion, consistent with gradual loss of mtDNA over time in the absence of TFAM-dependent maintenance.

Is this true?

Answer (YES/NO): NO